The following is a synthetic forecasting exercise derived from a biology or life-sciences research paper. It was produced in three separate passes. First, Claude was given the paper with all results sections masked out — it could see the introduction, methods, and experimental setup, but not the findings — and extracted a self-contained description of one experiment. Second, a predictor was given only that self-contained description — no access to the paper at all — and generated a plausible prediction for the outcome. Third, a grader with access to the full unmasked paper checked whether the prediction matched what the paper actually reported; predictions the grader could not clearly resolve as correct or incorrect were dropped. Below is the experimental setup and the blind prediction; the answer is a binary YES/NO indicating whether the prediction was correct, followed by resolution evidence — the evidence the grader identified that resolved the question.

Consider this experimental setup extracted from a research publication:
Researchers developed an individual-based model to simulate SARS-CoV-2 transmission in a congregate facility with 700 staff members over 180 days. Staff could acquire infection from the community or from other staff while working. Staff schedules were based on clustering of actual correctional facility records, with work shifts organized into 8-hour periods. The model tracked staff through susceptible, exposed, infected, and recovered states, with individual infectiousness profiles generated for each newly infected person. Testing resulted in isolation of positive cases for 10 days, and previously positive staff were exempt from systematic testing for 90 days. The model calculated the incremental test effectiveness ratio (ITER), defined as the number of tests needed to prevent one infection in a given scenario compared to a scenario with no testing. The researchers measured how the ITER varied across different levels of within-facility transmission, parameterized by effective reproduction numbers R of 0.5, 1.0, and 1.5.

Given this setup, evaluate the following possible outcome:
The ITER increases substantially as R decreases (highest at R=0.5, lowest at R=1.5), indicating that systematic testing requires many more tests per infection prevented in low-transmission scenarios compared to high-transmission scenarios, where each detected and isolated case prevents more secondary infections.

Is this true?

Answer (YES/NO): YES